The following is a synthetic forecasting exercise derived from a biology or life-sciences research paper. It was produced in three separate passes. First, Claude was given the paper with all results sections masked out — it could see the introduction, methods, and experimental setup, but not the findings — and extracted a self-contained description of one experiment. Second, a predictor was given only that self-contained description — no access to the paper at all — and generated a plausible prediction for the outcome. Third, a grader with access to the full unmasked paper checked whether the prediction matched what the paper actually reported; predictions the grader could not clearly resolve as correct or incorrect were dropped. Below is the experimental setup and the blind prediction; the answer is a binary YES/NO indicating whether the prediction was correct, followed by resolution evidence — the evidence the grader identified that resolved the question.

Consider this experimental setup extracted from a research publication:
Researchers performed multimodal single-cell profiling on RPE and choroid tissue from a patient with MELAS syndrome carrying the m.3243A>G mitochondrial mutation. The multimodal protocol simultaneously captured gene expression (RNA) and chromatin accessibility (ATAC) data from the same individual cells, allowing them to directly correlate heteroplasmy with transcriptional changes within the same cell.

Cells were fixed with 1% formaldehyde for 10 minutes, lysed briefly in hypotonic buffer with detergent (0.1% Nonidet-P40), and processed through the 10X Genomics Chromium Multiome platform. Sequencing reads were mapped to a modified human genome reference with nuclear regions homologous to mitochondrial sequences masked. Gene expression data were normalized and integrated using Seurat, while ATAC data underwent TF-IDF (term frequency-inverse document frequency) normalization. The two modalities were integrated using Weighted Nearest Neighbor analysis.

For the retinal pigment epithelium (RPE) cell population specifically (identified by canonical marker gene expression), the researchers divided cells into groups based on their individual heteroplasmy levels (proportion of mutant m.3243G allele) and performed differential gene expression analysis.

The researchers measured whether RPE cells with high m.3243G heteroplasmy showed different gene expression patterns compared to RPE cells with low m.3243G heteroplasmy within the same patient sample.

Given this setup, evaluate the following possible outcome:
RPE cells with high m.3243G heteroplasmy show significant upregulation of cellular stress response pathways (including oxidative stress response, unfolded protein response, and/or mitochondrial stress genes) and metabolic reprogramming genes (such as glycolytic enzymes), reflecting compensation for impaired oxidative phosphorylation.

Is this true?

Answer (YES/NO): NO